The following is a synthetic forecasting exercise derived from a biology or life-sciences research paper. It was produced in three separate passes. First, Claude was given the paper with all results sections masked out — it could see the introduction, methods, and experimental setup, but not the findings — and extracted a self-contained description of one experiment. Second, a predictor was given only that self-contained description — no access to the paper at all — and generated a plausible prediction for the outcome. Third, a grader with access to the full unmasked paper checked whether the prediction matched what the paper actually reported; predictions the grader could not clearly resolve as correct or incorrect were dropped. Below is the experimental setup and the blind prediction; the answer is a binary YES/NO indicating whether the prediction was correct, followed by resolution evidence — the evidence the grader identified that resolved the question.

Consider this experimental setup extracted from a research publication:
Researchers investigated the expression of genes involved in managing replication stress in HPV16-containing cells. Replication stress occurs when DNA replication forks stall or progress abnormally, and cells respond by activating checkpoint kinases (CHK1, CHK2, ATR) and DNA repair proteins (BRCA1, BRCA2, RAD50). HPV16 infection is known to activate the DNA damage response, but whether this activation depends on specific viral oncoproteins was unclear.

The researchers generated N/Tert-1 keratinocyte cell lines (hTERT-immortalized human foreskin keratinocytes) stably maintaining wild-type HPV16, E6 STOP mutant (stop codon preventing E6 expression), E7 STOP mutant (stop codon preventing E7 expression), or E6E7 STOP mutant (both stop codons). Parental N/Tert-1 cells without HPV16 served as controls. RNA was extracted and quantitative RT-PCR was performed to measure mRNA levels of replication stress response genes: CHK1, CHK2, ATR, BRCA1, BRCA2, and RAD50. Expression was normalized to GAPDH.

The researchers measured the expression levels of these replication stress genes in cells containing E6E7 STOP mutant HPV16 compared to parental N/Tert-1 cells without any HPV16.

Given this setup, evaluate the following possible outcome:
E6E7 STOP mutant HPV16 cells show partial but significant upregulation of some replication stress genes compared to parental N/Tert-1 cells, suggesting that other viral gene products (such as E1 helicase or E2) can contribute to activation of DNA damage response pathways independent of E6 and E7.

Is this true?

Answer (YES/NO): YES